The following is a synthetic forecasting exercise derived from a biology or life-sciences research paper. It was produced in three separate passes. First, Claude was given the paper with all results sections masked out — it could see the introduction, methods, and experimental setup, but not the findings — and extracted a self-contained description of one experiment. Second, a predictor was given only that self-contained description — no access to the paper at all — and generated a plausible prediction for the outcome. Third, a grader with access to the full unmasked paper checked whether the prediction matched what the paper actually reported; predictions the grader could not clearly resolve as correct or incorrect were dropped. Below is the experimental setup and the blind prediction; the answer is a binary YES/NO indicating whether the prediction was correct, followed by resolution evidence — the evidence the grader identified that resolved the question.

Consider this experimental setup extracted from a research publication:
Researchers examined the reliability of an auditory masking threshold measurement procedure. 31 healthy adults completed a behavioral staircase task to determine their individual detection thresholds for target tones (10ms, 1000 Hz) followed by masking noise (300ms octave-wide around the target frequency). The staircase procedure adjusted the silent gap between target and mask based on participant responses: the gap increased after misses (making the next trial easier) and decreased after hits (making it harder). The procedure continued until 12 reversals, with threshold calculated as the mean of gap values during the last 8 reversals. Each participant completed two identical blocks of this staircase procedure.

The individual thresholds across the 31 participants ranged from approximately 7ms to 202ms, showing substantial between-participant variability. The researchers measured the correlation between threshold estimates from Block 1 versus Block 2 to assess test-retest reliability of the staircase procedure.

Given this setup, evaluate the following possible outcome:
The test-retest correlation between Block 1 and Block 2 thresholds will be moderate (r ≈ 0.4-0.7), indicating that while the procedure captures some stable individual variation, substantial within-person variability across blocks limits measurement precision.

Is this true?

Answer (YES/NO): NO